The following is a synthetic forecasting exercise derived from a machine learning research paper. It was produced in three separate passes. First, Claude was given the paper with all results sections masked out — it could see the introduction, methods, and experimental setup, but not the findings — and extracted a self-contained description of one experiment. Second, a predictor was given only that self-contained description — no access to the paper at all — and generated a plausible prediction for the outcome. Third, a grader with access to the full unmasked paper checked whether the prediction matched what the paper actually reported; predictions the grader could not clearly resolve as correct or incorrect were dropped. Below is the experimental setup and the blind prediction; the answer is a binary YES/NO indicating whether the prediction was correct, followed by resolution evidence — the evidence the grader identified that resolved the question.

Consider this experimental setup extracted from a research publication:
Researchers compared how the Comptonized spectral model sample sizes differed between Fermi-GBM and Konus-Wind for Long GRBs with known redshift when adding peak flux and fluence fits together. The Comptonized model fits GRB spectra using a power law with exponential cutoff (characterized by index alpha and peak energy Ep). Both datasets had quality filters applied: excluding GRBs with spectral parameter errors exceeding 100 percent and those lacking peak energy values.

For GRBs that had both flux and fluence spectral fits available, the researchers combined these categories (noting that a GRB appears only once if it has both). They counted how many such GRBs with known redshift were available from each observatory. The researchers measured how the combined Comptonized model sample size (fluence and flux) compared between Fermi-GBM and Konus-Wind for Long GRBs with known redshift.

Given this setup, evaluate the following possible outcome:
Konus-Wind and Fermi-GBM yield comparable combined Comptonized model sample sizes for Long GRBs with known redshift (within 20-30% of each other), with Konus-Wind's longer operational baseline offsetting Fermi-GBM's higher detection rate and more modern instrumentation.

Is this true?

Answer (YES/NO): NO